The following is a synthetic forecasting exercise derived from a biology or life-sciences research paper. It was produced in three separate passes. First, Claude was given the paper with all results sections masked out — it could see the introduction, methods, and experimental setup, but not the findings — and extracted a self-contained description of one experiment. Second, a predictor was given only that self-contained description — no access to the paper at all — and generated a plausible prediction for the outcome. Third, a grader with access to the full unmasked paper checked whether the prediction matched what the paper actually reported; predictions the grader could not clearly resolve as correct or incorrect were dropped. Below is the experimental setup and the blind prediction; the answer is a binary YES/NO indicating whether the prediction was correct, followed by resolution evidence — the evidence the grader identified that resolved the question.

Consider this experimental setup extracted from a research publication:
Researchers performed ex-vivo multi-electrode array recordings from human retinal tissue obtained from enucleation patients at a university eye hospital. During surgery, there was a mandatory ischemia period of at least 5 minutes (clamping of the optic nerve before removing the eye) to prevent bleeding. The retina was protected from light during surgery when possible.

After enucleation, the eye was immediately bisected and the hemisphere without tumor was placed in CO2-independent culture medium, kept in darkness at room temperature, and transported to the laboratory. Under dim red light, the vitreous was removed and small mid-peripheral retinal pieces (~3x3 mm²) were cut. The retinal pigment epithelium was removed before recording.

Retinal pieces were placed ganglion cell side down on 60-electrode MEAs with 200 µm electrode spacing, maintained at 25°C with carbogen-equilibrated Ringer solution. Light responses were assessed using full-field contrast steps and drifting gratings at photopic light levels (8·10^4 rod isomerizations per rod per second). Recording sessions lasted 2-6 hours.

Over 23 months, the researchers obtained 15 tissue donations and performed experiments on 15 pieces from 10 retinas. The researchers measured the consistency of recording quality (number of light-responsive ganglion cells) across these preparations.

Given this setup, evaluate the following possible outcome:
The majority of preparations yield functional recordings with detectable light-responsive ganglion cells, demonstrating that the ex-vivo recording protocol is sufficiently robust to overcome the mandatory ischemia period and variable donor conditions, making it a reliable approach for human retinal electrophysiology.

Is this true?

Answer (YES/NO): YES